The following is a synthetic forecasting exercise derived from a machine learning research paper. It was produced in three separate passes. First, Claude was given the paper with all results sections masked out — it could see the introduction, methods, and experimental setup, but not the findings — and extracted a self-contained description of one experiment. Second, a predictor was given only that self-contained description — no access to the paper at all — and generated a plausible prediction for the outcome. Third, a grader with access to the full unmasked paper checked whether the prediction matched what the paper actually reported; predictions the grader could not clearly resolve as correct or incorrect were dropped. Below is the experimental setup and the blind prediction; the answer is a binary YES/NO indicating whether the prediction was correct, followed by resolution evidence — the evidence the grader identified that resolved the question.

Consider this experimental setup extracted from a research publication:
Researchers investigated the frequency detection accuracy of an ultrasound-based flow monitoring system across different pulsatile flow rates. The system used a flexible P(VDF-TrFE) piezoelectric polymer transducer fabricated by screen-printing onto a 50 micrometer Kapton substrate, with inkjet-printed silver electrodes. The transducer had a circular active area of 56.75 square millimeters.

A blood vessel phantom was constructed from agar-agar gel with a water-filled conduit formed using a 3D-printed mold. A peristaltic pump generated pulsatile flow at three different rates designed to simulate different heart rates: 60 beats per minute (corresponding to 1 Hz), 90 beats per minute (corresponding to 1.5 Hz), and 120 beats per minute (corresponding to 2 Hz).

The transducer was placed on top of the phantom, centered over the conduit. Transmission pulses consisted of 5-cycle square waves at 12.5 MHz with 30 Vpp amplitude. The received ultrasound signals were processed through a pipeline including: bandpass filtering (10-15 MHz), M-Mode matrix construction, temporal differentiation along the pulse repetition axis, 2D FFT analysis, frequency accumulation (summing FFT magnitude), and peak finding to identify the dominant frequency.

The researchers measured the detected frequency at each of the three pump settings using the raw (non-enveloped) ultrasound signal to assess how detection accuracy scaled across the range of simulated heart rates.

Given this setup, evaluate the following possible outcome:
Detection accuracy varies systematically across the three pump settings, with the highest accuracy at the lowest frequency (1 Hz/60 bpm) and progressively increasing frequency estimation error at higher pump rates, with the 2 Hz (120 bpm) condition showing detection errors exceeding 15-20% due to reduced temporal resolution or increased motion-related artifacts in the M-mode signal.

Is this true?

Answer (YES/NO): NO